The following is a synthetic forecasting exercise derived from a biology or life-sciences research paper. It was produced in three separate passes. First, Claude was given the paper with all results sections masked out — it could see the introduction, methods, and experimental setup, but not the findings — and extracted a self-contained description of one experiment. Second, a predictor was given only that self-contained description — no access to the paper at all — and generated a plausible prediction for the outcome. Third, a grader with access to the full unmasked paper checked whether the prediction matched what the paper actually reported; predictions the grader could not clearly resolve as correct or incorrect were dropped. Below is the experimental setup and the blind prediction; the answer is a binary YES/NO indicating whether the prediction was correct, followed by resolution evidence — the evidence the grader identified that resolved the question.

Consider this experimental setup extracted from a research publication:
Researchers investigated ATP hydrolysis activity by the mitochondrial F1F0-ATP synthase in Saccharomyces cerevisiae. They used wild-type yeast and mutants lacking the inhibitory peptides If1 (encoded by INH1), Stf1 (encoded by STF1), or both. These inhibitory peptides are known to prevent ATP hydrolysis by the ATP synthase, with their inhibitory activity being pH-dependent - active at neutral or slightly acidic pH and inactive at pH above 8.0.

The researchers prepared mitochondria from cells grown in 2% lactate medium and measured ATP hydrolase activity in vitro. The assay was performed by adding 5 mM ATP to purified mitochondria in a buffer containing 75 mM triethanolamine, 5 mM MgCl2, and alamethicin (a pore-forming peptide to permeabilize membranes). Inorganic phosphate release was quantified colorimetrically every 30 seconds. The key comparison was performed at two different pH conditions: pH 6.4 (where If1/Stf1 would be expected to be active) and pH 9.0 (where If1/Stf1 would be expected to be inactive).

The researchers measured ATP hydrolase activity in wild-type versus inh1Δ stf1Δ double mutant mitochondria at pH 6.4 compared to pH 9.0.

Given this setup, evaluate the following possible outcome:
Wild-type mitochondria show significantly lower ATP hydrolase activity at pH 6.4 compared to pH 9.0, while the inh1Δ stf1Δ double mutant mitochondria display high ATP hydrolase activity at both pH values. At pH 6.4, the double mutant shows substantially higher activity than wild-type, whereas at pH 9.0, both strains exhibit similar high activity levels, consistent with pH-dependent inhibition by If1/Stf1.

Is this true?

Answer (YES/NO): YES